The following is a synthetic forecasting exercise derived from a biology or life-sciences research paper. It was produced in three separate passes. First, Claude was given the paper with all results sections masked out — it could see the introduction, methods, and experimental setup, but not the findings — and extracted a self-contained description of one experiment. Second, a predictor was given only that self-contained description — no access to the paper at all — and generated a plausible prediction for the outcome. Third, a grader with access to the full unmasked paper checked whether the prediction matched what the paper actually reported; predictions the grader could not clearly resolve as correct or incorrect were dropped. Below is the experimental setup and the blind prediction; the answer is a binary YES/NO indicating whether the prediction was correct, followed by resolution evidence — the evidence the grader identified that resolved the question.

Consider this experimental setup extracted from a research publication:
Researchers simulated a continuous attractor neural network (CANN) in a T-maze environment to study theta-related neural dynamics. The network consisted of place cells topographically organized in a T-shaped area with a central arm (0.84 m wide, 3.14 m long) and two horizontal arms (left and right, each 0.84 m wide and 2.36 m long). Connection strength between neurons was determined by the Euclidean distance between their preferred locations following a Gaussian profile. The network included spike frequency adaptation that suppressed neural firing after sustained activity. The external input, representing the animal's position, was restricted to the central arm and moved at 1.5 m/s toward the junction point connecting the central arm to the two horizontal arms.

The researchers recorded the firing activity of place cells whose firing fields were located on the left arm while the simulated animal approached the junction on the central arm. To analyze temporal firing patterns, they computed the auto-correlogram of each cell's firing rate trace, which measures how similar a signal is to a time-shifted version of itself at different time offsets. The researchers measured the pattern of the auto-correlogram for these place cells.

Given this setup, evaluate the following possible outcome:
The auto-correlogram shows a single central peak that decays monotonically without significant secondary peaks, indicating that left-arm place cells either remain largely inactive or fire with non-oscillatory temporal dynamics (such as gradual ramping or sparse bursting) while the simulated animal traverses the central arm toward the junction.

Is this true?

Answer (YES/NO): NO